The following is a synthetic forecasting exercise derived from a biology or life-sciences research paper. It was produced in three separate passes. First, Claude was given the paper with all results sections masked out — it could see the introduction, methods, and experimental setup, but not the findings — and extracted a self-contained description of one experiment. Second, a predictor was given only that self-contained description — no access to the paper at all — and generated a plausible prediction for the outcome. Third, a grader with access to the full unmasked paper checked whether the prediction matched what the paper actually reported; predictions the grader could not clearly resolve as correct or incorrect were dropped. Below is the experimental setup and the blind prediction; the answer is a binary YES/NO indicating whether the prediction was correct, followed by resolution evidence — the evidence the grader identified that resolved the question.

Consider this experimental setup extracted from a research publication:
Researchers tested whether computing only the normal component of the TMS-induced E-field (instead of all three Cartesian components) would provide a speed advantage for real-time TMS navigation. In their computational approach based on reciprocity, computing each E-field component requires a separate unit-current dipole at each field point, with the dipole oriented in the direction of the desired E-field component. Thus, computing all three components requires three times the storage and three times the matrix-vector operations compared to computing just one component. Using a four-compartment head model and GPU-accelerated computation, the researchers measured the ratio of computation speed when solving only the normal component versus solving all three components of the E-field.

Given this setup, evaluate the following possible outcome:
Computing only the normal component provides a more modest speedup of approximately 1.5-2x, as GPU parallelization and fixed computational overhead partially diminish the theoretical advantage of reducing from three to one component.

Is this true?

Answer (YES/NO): NO